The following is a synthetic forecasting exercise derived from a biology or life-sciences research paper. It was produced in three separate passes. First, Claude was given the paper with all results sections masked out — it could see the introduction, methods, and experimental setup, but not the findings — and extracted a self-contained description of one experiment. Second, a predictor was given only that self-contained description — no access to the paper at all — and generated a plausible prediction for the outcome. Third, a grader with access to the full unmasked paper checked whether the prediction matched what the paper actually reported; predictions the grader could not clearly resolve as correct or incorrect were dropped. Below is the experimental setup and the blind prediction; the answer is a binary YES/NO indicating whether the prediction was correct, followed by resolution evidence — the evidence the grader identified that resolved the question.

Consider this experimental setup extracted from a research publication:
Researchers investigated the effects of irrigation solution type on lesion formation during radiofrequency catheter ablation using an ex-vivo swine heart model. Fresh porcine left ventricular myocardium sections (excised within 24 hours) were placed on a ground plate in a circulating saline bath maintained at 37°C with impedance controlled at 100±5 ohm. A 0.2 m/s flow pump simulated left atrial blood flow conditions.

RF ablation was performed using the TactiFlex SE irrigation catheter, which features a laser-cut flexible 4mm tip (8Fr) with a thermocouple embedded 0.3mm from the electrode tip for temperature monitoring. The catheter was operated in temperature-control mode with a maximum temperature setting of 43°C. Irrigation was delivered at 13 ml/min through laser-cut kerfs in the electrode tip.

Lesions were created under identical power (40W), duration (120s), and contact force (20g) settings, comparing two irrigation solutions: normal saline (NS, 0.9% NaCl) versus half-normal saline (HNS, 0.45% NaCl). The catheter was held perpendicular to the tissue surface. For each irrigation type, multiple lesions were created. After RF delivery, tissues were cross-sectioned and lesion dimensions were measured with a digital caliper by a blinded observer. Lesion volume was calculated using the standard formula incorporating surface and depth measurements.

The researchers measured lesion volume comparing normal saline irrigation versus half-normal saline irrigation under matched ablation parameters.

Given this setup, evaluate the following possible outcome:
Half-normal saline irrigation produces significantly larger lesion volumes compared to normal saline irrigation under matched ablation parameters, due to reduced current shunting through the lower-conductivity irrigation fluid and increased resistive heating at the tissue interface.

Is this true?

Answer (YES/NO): NO